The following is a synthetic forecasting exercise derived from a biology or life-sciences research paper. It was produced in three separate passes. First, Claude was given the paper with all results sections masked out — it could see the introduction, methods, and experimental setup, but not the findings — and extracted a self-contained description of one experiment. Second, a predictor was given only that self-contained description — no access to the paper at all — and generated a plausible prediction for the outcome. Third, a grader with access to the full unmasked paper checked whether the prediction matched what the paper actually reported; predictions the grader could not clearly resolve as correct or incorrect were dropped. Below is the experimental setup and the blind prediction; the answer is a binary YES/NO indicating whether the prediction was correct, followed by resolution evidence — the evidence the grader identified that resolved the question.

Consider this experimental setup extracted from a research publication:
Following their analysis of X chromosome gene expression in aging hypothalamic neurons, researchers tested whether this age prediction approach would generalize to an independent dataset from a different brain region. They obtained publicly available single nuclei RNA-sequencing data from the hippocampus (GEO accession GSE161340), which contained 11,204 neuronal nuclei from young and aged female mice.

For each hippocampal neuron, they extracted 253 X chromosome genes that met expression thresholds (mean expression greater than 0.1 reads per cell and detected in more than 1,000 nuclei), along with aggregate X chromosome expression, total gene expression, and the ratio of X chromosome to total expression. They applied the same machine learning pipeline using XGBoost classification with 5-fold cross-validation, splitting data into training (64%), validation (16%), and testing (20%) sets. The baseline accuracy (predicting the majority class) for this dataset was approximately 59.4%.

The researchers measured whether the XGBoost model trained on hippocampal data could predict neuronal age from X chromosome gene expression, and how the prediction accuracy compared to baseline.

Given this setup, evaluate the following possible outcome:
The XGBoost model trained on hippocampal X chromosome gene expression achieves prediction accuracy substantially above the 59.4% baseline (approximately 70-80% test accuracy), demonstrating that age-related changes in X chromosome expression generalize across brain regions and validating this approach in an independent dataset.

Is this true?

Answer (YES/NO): NO